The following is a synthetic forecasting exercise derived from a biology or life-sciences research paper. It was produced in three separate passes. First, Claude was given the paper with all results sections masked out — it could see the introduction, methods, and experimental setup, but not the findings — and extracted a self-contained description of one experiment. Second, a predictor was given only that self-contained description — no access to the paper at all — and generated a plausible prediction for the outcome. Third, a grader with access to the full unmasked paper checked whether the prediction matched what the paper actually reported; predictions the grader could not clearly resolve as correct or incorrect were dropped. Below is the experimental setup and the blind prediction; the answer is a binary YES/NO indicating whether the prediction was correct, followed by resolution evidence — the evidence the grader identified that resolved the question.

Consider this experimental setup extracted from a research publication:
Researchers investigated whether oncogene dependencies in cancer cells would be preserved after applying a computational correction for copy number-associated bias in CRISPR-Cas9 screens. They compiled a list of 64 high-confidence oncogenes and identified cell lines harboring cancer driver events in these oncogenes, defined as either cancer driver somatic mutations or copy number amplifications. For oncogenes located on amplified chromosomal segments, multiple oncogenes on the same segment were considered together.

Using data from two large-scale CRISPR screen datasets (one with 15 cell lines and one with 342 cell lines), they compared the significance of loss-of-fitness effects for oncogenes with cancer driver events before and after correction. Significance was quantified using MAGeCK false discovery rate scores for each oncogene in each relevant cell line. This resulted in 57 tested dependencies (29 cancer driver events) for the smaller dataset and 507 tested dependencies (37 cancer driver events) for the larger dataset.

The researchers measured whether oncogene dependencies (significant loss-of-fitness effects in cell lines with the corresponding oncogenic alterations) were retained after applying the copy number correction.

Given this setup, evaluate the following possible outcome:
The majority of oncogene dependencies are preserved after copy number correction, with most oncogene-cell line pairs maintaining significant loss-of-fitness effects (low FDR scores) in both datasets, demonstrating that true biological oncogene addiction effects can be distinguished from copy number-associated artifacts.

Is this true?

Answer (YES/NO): YES